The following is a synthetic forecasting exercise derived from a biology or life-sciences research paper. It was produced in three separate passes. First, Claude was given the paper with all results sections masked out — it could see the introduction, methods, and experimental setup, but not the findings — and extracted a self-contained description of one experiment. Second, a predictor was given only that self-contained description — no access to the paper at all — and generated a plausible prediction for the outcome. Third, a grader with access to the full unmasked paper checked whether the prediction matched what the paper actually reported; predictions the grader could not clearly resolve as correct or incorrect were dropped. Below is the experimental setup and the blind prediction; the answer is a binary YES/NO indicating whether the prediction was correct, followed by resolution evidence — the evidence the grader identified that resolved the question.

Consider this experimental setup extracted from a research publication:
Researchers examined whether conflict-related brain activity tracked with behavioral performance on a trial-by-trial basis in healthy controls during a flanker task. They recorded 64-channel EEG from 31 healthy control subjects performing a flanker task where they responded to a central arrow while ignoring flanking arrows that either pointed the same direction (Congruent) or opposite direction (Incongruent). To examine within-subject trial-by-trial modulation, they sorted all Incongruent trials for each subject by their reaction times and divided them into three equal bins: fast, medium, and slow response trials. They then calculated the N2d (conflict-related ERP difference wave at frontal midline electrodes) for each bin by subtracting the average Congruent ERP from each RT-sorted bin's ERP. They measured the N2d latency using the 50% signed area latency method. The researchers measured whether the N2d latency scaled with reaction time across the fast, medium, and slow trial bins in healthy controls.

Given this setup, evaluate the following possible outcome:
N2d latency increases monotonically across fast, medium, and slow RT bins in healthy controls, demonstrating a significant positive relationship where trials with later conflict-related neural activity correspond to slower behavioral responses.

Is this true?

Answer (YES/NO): YES